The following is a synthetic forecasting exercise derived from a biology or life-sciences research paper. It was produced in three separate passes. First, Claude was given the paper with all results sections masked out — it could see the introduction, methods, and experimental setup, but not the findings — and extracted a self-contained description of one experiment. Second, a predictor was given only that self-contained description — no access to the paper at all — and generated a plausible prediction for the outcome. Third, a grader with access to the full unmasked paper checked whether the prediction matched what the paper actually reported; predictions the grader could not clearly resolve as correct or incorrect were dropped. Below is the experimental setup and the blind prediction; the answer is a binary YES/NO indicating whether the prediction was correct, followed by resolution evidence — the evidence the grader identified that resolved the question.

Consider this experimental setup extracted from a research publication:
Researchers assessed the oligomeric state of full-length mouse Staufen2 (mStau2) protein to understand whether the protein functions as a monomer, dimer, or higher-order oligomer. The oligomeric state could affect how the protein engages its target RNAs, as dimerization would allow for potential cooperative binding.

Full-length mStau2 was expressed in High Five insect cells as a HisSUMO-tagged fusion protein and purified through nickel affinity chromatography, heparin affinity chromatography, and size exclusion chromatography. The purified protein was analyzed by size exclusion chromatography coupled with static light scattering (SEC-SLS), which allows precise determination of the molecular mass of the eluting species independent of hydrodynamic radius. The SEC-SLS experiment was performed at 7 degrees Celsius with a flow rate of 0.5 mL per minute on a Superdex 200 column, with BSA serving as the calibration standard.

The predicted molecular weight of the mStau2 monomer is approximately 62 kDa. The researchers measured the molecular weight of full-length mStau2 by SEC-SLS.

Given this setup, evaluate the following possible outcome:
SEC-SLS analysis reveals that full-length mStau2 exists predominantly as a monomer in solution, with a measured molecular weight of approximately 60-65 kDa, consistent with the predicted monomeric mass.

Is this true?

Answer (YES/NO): YES